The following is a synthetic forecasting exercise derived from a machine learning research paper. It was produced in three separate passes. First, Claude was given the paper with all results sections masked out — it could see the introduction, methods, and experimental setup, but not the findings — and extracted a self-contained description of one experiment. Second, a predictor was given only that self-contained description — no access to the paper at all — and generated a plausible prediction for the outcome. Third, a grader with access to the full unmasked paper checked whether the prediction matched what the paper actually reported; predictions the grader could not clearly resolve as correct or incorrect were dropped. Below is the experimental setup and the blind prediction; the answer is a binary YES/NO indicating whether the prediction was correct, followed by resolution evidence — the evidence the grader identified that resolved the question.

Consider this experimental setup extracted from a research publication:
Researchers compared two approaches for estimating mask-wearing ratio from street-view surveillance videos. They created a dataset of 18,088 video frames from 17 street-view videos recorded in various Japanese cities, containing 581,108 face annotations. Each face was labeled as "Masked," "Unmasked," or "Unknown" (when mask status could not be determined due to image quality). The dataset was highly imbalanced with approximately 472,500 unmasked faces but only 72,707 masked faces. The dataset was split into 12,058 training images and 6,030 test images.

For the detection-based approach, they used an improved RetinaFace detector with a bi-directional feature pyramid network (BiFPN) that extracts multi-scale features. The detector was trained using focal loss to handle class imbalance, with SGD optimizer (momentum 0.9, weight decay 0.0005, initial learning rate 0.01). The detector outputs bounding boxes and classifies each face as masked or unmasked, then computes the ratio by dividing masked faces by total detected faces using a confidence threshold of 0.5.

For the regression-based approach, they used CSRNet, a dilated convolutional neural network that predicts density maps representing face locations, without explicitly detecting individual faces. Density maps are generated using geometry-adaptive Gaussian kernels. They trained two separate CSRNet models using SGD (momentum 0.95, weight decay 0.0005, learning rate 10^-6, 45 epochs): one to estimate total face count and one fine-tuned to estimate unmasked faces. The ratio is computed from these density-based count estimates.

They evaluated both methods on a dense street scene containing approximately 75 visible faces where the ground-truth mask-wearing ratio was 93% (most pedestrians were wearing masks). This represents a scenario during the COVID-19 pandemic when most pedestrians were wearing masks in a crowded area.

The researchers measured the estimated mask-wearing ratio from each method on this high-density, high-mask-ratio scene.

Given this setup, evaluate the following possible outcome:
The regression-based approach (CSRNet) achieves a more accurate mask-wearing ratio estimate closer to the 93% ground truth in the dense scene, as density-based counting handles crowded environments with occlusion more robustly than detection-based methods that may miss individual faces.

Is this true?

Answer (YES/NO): NO